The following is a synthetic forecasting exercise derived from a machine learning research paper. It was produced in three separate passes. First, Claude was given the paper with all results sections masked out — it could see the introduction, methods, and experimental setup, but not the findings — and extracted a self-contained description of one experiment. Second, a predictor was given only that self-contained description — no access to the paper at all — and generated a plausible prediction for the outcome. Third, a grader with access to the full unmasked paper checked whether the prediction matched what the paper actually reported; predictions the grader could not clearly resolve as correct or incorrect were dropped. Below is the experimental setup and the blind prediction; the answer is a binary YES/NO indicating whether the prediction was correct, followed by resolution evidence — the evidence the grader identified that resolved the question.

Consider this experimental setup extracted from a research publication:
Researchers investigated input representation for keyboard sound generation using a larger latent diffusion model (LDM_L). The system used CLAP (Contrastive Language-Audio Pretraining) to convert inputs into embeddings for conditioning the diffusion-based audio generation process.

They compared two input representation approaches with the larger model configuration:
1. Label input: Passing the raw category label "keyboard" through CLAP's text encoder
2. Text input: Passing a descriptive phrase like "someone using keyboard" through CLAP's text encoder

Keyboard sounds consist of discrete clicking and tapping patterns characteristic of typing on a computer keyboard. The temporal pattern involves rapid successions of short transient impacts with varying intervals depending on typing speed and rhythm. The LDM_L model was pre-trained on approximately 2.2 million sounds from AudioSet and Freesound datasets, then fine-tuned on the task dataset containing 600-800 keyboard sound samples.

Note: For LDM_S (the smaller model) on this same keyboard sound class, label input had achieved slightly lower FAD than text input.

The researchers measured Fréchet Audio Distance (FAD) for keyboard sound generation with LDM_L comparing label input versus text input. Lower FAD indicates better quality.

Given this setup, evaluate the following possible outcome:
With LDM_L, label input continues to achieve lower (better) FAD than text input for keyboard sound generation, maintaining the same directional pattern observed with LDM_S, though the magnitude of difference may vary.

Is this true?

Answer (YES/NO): NO